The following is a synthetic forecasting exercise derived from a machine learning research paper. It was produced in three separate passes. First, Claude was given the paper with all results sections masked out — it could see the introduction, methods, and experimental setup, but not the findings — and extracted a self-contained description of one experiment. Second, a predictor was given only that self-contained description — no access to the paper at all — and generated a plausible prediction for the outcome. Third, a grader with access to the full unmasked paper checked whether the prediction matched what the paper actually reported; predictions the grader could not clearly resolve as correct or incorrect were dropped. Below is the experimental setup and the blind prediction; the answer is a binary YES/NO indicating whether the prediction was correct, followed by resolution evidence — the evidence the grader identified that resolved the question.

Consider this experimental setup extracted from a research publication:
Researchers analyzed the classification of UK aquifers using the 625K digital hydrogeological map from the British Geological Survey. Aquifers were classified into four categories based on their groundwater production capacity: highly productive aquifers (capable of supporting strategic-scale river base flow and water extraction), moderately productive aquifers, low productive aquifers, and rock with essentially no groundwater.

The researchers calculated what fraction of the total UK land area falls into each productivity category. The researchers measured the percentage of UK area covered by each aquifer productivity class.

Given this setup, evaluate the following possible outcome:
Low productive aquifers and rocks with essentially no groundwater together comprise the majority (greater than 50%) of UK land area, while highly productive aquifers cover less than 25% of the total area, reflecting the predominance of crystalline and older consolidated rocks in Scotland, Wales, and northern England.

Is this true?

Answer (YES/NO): YES